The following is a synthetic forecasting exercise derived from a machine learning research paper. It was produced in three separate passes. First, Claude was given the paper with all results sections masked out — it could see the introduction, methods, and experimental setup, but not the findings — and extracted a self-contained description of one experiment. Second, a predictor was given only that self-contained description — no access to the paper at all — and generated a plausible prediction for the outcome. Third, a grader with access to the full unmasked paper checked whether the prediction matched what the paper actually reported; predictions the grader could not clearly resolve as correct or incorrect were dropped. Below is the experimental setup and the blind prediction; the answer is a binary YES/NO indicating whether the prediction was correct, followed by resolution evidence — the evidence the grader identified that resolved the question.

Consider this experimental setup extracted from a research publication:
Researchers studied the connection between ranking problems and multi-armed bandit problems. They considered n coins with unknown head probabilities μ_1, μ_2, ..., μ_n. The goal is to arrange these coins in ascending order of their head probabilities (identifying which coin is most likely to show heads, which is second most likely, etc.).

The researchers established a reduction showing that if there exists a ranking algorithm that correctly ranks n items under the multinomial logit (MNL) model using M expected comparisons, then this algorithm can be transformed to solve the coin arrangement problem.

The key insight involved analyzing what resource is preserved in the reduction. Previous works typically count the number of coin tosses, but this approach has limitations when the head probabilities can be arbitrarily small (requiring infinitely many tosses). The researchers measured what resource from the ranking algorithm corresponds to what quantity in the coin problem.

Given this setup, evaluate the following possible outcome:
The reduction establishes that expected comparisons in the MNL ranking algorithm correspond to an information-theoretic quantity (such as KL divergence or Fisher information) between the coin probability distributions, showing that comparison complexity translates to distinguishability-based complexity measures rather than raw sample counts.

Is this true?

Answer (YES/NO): NO